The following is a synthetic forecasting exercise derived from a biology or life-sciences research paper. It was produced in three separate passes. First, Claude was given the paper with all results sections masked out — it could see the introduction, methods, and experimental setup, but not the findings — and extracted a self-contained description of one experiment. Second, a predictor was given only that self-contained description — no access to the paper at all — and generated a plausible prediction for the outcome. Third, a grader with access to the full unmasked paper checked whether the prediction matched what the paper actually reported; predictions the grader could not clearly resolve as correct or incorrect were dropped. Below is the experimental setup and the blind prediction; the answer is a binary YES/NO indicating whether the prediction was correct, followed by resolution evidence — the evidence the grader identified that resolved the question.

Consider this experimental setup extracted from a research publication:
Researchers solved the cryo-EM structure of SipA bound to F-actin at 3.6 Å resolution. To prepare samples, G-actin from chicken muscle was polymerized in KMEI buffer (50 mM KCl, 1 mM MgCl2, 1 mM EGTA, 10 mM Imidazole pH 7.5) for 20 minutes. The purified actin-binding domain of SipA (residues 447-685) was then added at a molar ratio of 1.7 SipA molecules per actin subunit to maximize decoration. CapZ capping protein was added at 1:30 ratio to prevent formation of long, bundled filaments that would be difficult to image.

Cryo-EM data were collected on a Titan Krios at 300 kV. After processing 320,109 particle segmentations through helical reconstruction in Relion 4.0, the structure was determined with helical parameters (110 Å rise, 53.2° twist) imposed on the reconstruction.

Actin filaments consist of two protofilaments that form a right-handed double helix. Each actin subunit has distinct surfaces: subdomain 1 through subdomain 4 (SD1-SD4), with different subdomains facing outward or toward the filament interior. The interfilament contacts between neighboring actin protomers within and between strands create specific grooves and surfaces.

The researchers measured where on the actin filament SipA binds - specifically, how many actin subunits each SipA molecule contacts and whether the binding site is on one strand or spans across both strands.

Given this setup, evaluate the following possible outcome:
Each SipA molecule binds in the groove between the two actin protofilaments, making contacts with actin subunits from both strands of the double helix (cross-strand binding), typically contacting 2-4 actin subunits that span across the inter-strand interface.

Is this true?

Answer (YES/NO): NO